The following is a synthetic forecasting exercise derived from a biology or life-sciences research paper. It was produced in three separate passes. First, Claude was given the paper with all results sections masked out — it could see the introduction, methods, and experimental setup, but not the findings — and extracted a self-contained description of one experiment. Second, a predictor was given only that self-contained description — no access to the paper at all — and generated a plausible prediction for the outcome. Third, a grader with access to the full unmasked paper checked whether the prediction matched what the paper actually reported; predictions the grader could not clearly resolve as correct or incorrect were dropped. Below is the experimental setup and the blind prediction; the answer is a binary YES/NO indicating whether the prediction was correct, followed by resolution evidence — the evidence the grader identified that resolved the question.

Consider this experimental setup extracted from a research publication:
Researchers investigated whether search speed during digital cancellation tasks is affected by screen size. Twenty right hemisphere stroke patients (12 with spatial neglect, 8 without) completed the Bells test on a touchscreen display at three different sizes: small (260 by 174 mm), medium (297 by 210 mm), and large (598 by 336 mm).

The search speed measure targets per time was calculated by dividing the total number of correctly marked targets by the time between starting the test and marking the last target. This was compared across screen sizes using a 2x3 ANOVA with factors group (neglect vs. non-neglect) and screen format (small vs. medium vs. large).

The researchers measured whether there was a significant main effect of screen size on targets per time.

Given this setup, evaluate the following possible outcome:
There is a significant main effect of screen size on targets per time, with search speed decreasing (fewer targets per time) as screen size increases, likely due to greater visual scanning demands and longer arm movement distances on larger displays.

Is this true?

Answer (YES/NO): NO